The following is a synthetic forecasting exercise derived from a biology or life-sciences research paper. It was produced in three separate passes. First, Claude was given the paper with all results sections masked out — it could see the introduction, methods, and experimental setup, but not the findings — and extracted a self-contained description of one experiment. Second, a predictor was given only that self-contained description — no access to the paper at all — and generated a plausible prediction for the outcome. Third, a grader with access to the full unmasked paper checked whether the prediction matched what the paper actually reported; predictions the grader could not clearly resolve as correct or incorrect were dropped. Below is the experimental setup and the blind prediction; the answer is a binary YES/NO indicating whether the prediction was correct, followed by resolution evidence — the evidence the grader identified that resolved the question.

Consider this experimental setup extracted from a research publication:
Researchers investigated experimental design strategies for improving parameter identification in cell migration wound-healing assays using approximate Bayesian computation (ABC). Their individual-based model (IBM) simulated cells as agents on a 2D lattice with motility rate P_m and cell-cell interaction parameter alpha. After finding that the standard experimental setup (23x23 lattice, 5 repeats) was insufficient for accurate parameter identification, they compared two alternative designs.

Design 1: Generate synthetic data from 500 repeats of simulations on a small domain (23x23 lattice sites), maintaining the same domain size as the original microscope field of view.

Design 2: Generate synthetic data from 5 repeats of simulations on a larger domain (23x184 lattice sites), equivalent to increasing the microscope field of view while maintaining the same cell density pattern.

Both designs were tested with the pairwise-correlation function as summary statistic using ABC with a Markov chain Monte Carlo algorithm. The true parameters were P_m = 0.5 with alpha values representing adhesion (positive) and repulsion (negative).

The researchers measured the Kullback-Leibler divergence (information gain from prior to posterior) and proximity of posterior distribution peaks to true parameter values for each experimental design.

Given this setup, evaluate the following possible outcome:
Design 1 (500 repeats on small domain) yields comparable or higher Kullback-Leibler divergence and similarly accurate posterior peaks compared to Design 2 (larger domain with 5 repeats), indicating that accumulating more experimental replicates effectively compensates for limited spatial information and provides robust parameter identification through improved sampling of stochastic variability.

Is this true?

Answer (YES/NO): NO